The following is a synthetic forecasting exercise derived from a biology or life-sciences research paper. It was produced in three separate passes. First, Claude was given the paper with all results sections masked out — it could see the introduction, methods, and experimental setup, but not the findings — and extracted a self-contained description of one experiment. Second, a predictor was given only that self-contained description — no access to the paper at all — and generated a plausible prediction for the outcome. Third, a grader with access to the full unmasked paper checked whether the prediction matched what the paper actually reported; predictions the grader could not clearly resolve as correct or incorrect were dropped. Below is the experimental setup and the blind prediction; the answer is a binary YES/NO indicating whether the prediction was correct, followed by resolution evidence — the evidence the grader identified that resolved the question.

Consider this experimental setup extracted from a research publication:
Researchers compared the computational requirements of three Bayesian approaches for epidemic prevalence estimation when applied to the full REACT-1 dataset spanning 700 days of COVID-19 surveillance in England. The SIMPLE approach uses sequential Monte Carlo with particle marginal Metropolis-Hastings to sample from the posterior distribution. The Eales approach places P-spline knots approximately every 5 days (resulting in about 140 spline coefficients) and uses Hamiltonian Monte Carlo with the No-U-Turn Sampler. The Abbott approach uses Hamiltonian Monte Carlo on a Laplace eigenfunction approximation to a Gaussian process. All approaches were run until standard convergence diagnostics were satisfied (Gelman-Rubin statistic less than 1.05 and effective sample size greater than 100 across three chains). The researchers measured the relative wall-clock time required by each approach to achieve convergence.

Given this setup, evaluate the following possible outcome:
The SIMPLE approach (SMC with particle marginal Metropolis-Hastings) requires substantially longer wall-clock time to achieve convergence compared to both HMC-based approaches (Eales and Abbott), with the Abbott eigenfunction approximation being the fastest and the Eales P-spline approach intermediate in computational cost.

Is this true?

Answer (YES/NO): NO